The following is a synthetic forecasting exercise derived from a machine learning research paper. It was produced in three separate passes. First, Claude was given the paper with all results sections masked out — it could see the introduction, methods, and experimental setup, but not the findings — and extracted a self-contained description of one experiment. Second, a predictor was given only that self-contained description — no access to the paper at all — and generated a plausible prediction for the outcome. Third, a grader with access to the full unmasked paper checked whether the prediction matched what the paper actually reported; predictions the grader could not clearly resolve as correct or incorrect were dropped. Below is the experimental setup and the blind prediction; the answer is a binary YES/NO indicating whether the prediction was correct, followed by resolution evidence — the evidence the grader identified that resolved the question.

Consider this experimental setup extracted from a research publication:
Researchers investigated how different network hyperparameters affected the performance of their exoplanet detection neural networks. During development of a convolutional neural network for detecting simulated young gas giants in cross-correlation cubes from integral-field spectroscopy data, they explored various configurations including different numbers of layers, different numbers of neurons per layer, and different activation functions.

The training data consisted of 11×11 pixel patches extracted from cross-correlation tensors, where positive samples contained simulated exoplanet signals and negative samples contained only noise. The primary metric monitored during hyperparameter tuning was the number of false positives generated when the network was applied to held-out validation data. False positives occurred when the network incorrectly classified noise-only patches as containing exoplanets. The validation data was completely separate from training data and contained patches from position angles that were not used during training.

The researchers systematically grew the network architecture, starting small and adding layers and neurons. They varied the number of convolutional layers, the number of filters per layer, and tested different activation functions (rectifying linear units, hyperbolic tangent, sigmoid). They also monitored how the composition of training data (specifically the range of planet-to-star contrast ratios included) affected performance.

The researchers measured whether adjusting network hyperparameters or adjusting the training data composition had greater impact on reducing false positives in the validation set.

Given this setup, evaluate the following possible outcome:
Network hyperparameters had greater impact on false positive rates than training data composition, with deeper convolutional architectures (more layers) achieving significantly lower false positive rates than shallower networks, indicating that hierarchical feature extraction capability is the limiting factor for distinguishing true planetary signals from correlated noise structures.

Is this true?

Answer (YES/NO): NO